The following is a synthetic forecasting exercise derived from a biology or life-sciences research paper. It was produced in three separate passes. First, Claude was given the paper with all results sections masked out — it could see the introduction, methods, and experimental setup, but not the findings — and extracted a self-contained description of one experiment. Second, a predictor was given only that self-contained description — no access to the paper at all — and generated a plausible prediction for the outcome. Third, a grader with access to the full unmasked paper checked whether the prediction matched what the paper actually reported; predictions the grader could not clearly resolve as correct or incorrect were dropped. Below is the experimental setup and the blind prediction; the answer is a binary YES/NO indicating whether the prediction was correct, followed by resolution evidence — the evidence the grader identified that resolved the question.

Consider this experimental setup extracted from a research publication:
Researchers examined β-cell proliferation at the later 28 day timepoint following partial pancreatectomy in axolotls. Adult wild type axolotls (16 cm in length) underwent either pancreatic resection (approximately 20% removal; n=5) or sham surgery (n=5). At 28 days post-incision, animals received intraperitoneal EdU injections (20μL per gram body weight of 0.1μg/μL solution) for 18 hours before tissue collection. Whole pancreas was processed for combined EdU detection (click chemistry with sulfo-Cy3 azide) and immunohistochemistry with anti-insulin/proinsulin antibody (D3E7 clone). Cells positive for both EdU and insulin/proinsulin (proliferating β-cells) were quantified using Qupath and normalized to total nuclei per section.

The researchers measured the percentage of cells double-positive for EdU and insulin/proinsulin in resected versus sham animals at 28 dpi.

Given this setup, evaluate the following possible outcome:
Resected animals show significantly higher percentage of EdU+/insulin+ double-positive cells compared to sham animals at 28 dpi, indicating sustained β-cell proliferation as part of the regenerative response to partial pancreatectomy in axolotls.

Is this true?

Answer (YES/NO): NO